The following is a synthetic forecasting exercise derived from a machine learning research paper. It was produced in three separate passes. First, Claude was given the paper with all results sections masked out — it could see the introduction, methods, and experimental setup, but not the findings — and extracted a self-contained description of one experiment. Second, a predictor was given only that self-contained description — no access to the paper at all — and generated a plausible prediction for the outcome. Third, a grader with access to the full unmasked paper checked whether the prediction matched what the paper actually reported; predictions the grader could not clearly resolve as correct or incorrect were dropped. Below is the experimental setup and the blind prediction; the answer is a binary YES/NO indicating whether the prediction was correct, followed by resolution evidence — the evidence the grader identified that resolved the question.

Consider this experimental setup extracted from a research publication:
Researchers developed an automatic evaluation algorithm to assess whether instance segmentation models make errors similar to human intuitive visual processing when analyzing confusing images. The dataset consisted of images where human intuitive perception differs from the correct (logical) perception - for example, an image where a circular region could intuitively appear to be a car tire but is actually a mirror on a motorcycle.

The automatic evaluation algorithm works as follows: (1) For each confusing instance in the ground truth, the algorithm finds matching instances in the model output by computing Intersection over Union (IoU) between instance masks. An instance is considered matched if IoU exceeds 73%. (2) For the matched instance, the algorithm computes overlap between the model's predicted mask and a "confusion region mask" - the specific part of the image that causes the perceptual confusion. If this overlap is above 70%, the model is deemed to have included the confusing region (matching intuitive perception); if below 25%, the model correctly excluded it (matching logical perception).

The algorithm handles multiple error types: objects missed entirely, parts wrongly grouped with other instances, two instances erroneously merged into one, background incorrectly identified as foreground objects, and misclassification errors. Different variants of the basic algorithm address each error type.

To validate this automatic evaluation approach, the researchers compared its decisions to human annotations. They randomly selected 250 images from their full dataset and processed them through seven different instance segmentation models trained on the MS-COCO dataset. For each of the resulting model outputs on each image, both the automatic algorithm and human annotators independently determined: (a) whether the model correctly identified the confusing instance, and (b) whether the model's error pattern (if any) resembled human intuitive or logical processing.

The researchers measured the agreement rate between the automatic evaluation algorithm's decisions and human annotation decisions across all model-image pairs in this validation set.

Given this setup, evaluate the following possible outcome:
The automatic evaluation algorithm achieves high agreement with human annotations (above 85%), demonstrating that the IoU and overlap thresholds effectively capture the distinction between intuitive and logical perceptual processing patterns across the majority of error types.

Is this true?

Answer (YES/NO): YES